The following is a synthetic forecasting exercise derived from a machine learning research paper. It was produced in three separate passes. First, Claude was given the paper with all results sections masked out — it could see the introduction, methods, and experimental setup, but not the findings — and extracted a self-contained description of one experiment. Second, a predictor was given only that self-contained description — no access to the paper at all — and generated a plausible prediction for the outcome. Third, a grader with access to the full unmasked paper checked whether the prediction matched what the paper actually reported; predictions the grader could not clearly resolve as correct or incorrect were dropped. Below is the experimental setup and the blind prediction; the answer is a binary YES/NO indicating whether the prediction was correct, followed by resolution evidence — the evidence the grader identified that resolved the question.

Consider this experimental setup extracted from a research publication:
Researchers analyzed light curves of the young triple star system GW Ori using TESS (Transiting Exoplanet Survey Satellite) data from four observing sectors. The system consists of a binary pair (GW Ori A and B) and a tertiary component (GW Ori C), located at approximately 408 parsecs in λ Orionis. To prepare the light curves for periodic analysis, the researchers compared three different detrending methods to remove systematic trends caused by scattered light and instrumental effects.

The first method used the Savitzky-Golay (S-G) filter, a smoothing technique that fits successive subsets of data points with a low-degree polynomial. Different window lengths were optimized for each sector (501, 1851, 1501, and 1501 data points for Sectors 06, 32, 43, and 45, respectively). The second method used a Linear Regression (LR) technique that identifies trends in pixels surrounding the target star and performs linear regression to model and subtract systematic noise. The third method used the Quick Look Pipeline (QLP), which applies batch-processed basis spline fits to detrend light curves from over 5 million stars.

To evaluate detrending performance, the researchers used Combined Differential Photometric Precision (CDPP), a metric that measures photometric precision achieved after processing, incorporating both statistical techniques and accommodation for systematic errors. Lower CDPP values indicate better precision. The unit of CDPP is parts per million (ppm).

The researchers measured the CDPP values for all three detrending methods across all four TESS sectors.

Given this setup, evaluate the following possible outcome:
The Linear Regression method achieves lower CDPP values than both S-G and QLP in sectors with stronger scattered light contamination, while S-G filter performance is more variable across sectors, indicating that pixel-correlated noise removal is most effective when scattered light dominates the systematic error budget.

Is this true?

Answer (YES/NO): NO